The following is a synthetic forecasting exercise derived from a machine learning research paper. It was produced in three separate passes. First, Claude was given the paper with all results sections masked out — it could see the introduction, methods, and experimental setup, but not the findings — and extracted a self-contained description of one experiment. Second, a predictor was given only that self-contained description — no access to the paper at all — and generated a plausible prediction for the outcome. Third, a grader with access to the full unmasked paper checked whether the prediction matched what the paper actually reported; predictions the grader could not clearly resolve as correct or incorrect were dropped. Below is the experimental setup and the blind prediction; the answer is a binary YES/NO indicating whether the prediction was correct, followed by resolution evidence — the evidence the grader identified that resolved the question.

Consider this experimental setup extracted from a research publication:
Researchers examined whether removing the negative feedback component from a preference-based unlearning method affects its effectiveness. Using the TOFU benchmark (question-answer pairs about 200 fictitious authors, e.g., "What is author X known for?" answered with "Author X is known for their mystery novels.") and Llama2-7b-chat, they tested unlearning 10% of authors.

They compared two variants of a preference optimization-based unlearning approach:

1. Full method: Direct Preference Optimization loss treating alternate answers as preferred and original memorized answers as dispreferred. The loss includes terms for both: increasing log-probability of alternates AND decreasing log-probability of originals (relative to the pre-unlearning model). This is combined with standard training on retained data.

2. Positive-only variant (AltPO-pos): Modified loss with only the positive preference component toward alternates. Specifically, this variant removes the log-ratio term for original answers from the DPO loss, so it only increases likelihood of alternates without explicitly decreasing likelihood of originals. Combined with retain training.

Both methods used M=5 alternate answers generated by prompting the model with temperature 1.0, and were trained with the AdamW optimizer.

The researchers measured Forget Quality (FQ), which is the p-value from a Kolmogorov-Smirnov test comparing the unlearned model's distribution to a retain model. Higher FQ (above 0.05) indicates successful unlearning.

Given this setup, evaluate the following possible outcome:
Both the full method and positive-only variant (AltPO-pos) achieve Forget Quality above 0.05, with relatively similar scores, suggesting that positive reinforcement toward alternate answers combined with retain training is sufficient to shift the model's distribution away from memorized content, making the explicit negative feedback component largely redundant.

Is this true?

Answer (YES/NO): NO